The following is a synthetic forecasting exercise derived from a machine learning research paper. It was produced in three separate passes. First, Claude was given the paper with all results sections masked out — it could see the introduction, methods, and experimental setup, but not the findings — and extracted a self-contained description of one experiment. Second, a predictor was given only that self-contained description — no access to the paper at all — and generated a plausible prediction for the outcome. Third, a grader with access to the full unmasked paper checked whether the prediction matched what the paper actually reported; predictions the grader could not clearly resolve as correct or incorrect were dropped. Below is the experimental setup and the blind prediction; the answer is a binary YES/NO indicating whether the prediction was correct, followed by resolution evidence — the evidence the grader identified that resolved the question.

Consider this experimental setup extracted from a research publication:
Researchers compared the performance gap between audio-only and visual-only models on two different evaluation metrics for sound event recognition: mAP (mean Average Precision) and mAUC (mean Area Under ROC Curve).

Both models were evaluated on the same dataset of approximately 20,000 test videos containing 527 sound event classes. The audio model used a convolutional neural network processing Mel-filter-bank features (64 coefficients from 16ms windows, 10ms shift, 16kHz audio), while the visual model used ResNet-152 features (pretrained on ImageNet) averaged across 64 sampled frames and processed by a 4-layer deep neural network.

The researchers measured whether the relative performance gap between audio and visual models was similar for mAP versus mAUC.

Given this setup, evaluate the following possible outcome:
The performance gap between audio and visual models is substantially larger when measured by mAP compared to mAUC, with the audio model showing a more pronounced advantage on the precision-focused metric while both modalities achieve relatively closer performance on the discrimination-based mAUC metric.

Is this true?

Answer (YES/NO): YES